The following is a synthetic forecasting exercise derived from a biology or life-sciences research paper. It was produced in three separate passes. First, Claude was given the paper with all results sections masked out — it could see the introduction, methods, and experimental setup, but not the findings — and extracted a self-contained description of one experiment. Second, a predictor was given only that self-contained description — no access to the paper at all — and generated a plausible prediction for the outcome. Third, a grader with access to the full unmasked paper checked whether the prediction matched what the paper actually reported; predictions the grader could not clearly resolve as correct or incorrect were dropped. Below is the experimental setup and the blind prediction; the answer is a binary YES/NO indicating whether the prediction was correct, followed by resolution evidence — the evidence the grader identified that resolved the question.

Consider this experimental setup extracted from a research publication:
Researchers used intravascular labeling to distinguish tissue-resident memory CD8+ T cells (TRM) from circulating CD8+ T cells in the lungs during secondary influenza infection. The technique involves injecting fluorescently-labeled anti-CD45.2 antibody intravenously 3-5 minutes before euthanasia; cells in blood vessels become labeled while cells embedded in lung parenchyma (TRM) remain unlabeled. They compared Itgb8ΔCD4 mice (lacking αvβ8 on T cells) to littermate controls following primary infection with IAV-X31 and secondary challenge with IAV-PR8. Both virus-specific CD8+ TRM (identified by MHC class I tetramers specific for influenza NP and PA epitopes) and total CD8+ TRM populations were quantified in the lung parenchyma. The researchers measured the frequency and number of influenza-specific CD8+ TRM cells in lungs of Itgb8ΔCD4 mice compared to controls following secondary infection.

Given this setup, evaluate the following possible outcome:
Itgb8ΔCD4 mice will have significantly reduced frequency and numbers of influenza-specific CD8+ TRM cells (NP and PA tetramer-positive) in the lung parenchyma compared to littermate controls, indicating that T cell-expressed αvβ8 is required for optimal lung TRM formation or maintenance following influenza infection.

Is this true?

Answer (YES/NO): NO